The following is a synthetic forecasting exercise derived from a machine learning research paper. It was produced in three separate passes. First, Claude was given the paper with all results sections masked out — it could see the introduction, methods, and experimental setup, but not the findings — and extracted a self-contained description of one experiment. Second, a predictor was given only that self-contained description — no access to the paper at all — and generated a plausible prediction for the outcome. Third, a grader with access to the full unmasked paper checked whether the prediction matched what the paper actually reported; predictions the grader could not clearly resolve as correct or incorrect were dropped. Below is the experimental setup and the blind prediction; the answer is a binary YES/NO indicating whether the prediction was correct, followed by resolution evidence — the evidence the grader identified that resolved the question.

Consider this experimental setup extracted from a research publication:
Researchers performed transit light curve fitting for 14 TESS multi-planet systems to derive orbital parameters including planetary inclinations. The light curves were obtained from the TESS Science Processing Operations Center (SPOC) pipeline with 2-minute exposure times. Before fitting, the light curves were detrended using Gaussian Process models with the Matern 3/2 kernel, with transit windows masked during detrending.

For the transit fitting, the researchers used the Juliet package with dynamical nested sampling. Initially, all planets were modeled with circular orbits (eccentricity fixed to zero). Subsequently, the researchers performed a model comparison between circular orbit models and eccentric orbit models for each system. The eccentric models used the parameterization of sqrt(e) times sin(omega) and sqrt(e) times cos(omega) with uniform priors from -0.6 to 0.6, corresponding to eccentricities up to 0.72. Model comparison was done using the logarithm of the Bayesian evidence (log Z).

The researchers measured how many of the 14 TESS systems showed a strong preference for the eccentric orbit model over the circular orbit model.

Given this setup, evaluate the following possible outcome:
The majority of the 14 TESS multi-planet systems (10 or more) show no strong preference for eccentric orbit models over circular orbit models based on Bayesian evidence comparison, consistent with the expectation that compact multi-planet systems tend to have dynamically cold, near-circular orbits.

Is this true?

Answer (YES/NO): YES